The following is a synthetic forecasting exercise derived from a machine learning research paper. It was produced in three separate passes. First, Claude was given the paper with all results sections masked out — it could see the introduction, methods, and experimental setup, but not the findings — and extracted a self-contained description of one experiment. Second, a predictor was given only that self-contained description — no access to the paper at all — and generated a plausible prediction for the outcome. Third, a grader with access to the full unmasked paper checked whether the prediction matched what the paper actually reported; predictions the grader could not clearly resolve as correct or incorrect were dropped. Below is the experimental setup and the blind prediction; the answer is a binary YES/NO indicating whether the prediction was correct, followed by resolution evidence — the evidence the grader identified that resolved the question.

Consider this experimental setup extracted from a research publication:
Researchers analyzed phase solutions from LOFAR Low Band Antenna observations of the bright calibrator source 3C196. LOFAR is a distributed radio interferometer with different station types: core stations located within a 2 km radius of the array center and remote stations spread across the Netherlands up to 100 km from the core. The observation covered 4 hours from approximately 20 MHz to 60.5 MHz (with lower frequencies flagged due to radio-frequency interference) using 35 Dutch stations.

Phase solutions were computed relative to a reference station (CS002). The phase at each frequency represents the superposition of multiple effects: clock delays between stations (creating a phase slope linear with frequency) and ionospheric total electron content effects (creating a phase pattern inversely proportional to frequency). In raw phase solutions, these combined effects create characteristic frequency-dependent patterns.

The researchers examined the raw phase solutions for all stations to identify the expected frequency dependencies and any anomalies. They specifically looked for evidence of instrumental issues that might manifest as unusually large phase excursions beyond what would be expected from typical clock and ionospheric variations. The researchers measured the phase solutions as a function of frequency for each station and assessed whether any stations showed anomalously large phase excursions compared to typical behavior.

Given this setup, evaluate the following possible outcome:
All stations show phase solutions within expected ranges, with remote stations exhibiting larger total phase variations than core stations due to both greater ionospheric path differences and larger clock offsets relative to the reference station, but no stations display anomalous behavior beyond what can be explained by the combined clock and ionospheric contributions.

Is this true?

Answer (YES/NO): NO